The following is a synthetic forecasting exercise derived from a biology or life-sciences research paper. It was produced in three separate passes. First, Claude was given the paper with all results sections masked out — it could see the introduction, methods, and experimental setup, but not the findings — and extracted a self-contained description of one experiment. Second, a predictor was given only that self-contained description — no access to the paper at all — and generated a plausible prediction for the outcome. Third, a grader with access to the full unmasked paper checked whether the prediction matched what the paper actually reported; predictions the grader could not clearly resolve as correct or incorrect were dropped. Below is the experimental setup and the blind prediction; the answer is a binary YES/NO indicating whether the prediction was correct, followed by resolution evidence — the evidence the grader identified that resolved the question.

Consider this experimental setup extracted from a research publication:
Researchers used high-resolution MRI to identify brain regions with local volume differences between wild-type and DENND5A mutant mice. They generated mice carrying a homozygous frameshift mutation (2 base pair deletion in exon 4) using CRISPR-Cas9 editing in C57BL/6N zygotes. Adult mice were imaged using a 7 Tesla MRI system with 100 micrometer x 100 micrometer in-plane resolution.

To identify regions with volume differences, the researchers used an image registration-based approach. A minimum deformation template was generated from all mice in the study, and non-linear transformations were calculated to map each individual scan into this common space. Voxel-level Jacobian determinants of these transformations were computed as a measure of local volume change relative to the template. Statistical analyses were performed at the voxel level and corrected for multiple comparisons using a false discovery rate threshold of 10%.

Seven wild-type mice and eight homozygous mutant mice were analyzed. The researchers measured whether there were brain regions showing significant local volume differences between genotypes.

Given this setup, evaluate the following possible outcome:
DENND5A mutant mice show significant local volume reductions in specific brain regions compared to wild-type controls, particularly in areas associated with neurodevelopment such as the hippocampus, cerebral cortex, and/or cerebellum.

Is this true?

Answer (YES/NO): YES